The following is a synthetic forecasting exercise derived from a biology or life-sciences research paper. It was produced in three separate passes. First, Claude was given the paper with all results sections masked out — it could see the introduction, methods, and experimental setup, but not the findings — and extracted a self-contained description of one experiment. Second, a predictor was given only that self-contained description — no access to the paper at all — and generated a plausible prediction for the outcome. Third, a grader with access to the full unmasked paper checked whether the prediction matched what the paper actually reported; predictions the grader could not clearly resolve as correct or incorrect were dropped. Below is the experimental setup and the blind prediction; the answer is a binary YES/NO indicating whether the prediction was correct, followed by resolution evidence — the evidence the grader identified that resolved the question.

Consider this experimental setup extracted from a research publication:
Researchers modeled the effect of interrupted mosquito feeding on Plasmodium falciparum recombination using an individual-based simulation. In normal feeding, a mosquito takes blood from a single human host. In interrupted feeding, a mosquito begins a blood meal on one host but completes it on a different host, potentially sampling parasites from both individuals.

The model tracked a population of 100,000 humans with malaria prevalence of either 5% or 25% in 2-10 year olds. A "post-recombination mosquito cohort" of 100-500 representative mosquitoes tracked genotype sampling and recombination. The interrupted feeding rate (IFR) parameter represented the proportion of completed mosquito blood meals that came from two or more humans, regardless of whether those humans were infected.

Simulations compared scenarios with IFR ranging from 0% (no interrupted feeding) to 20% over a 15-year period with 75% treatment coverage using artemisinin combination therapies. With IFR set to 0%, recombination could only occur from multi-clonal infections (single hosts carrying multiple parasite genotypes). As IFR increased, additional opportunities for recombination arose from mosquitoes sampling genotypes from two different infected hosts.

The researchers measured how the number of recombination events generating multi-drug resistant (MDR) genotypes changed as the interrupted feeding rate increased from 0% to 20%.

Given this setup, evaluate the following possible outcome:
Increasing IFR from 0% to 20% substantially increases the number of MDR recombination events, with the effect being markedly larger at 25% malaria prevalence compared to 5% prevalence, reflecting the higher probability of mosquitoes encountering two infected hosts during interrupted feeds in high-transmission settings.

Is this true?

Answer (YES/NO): NO